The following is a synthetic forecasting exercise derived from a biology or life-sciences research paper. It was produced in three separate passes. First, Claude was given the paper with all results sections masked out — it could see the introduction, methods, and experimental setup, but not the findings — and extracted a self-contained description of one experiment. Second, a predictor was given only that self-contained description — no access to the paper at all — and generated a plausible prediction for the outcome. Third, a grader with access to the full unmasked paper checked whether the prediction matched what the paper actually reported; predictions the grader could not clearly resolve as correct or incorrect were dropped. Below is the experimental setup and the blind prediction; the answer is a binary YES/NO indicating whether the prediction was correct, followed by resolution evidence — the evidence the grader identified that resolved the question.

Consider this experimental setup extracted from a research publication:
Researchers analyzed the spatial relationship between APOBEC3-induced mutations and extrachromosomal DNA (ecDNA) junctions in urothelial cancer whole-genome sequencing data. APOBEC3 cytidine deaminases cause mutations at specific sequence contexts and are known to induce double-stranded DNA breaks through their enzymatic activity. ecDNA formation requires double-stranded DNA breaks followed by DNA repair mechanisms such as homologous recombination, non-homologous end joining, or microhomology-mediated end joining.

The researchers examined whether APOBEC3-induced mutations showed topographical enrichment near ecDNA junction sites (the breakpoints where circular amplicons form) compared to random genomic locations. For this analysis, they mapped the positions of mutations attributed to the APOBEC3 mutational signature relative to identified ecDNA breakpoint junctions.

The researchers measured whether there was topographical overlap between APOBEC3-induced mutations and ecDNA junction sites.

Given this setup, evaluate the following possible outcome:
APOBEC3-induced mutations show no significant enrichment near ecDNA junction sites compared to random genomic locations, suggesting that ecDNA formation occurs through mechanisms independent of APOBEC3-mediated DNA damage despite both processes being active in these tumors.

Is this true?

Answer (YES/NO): NO